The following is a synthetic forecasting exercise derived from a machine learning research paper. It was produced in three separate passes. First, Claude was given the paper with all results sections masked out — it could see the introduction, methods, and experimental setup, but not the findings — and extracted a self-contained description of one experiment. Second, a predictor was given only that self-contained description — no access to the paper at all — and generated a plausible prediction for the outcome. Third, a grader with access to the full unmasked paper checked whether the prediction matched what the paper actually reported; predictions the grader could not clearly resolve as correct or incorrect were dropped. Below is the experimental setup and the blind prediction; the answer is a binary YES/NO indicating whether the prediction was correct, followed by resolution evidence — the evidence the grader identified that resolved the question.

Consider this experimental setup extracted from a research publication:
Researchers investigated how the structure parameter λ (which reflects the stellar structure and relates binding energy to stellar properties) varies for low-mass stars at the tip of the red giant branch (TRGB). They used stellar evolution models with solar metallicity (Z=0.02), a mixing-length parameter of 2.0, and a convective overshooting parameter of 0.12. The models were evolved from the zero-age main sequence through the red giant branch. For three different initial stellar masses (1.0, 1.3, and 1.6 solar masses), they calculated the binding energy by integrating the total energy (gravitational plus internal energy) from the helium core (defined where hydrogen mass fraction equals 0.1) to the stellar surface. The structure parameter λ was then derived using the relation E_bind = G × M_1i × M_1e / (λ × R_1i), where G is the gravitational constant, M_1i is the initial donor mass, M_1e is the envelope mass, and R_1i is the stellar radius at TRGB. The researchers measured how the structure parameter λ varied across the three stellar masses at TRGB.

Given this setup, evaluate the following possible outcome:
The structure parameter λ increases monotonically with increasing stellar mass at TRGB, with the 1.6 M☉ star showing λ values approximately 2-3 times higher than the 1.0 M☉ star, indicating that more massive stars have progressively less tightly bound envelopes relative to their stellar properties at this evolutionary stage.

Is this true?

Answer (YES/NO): YES